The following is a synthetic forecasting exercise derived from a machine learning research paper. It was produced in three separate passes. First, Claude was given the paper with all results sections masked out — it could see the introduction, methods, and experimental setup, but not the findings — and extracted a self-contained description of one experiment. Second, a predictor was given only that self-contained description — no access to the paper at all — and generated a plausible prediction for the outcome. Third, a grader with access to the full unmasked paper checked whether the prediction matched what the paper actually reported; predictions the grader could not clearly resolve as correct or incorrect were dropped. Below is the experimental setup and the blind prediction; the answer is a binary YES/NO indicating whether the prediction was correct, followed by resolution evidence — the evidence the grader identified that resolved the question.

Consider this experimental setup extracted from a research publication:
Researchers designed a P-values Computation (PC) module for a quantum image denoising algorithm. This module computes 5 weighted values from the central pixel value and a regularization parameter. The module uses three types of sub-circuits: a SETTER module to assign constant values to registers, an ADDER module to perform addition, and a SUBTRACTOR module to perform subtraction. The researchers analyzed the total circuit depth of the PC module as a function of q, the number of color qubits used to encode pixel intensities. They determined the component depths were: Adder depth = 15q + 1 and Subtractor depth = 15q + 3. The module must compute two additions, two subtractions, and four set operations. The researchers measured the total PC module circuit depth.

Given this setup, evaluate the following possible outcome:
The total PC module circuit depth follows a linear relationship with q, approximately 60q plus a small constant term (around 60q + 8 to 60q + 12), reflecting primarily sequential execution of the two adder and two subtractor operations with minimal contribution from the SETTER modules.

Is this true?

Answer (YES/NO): YES